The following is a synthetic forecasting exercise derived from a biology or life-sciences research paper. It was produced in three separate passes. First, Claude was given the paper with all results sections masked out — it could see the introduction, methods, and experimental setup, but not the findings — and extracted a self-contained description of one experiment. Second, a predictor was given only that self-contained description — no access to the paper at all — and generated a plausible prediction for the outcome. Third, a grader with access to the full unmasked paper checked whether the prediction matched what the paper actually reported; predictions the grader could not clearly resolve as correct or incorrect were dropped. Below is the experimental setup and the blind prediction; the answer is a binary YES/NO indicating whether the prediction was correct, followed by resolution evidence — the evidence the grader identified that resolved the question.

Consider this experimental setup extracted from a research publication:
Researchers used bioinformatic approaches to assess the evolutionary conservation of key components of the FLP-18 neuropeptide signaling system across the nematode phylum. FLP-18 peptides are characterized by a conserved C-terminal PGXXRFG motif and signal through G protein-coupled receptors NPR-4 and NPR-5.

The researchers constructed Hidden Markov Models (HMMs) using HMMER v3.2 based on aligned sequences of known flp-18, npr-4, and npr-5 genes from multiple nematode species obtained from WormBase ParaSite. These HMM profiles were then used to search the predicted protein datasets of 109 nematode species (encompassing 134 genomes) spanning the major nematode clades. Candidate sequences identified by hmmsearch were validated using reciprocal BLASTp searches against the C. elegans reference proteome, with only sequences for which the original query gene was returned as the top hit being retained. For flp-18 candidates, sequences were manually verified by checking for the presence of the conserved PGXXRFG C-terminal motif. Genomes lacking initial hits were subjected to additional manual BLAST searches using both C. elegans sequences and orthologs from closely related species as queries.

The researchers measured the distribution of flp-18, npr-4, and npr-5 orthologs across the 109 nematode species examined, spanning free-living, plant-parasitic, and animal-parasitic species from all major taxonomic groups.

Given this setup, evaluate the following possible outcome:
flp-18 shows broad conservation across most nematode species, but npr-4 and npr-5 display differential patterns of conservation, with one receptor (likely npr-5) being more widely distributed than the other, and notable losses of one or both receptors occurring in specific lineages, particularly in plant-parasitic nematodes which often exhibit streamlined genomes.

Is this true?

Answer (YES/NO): NO